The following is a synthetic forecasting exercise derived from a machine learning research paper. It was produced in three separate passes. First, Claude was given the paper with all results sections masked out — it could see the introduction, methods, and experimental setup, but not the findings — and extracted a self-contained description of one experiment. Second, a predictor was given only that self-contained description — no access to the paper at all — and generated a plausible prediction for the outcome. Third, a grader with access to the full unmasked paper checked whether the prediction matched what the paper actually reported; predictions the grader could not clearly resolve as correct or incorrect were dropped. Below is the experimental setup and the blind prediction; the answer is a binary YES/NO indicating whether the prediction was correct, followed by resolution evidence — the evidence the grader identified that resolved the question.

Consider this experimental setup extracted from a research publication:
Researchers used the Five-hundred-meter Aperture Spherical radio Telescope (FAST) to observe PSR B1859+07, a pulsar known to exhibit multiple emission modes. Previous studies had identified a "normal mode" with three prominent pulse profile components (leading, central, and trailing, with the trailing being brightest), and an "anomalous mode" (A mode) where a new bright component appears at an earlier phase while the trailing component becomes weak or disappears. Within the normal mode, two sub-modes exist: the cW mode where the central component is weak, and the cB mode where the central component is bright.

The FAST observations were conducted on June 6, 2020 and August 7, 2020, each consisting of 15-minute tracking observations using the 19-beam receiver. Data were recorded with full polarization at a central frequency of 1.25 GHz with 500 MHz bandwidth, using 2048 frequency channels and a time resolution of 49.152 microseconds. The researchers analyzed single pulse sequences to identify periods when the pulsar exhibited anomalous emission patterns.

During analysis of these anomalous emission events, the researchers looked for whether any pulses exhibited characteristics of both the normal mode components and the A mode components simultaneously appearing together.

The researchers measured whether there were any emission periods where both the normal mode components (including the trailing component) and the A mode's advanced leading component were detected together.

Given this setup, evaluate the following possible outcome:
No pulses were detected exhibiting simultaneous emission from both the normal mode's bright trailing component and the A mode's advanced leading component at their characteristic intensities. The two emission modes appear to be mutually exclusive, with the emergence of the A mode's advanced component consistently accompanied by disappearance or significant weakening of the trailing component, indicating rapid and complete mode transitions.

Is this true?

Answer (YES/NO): NO